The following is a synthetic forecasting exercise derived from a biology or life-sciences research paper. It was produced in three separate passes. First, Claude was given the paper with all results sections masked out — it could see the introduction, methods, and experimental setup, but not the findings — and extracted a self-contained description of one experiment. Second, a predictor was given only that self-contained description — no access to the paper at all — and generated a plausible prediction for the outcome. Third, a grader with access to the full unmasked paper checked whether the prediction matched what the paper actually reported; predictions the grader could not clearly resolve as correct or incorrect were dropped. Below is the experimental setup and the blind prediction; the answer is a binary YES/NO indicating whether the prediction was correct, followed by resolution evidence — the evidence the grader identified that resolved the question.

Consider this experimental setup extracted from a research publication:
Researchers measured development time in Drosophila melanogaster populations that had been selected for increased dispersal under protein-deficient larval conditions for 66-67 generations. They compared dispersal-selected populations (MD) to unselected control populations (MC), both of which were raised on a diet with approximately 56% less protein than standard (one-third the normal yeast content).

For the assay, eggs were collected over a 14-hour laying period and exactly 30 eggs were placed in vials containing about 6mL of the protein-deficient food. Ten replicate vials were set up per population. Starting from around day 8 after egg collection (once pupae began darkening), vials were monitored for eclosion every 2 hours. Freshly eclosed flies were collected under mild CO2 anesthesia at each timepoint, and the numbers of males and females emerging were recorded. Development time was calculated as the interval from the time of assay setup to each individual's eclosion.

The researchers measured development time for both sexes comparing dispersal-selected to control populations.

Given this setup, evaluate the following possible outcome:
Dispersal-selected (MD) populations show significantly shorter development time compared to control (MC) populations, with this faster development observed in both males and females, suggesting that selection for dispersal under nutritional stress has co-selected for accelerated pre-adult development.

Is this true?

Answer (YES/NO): NO